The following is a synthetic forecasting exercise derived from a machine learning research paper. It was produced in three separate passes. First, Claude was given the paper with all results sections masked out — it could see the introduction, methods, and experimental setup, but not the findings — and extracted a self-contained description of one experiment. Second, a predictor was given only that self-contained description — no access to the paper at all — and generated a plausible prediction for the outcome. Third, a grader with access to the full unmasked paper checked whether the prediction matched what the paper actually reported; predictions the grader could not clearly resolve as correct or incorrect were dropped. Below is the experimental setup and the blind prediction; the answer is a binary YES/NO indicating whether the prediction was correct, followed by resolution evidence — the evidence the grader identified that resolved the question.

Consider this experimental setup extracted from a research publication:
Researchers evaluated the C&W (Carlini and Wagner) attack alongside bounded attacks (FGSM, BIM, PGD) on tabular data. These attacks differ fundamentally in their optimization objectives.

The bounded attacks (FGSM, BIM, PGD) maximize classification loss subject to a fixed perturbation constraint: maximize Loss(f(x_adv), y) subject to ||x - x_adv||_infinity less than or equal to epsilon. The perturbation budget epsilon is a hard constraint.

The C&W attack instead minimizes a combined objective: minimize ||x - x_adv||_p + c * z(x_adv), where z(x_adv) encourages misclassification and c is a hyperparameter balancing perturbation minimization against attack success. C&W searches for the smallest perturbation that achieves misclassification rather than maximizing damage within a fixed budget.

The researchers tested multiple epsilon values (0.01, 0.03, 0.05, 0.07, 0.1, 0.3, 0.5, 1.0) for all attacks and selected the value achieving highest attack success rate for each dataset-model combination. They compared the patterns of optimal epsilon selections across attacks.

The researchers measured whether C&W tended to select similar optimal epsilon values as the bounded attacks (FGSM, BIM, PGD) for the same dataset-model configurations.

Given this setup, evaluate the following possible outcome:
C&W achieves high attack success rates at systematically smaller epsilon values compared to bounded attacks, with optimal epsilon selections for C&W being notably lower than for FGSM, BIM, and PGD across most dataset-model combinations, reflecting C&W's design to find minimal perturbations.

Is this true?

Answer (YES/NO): NO